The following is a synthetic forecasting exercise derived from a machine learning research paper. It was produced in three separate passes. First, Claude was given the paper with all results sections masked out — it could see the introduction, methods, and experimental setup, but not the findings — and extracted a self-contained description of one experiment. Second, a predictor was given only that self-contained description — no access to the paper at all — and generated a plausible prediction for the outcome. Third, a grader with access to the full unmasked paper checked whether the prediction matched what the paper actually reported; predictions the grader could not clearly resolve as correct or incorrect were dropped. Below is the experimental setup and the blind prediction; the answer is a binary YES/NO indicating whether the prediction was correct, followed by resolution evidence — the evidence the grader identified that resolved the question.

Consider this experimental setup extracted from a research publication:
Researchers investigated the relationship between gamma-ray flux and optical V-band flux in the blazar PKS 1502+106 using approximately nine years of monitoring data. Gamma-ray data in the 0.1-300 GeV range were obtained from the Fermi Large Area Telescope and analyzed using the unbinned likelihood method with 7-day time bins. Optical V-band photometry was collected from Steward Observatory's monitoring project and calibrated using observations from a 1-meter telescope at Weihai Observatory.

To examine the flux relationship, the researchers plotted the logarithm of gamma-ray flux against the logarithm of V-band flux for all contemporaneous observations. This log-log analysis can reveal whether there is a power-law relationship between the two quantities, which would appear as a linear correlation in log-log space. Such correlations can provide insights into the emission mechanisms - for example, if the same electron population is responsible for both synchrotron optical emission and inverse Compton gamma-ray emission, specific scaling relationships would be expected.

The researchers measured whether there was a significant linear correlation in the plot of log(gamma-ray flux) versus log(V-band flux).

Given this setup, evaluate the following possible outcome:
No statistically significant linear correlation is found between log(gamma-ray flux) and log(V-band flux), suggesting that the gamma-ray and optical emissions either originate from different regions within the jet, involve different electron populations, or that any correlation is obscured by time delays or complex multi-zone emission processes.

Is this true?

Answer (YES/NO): NO